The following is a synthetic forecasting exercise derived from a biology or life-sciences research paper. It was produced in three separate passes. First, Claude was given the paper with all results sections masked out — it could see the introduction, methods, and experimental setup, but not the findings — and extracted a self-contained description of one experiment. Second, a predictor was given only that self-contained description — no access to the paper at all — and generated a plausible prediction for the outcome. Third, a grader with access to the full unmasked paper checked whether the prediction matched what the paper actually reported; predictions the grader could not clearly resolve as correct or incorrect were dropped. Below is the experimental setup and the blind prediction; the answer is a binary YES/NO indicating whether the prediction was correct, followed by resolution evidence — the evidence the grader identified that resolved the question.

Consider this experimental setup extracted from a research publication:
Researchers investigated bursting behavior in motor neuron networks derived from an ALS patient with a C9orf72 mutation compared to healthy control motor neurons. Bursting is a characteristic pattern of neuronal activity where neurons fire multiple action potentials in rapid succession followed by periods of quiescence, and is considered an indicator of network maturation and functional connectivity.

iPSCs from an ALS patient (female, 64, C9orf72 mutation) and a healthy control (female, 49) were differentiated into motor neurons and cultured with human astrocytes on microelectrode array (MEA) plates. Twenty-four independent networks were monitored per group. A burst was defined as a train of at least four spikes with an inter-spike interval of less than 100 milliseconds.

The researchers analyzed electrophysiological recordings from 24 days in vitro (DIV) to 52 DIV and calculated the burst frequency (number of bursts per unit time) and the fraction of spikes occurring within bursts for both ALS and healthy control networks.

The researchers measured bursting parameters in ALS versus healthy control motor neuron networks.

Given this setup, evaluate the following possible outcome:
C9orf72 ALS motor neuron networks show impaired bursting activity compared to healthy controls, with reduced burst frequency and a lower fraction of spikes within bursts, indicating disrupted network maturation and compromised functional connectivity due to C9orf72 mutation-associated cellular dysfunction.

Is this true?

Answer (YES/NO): YES